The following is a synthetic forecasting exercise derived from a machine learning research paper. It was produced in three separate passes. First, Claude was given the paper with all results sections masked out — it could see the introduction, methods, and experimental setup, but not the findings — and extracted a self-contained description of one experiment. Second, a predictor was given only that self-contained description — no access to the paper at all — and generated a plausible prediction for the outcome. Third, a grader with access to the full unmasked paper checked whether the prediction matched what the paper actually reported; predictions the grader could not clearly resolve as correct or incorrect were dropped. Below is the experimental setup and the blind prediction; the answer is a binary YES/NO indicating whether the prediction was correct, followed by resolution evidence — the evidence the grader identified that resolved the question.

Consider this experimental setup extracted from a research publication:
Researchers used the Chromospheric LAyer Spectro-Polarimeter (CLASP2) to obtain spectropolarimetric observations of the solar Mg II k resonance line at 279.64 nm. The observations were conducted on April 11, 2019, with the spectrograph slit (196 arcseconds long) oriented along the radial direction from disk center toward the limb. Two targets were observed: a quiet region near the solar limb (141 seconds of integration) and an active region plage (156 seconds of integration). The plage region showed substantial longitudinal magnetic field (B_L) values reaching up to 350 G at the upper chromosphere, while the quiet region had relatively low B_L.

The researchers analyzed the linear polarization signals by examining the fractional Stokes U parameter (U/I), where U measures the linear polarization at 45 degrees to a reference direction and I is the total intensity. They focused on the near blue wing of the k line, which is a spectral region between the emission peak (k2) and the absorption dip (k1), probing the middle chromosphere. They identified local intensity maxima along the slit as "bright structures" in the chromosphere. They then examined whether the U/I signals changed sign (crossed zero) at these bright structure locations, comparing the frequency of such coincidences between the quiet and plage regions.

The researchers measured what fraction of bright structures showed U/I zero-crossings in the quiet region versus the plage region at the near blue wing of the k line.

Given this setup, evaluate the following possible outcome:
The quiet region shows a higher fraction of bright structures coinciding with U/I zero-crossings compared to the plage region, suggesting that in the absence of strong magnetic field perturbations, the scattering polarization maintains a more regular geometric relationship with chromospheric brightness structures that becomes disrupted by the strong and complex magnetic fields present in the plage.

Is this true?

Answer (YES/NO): YES